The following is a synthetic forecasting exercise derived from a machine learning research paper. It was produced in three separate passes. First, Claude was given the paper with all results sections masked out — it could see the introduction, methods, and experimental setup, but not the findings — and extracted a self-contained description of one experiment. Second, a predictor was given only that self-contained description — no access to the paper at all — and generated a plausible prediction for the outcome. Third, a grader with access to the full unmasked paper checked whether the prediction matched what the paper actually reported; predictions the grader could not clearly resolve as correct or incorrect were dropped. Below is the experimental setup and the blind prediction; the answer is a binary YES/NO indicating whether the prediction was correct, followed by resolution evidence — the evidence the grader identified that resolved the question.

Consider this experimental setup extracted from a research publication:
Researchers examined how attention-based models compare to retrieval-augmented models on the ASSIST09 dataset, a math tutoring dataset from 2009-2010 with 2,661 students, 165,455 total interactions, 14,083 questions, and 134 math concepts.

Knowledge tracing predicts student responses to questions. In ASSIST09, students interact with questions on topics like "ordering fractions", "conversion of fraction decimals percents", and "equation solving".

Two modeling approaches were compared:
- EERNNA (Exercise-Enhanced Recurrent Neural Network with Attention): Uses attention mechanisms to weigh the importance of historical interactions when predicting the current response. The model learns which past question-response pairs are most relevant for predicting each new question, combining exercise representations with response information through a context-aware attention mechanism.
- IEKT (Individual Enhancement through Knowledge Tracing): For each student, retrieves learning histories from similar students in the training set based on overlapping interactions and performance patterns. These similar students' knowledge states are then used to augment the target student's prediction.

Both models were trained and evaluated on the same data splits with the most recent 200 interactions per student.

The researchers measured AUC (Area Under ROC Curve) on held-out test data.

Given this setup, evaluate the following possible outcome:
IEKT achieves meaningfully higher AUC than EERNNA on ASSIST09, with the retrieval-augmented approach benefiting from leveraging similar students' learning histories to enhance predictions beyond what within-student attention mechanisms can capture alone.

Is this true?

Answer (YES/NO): NO